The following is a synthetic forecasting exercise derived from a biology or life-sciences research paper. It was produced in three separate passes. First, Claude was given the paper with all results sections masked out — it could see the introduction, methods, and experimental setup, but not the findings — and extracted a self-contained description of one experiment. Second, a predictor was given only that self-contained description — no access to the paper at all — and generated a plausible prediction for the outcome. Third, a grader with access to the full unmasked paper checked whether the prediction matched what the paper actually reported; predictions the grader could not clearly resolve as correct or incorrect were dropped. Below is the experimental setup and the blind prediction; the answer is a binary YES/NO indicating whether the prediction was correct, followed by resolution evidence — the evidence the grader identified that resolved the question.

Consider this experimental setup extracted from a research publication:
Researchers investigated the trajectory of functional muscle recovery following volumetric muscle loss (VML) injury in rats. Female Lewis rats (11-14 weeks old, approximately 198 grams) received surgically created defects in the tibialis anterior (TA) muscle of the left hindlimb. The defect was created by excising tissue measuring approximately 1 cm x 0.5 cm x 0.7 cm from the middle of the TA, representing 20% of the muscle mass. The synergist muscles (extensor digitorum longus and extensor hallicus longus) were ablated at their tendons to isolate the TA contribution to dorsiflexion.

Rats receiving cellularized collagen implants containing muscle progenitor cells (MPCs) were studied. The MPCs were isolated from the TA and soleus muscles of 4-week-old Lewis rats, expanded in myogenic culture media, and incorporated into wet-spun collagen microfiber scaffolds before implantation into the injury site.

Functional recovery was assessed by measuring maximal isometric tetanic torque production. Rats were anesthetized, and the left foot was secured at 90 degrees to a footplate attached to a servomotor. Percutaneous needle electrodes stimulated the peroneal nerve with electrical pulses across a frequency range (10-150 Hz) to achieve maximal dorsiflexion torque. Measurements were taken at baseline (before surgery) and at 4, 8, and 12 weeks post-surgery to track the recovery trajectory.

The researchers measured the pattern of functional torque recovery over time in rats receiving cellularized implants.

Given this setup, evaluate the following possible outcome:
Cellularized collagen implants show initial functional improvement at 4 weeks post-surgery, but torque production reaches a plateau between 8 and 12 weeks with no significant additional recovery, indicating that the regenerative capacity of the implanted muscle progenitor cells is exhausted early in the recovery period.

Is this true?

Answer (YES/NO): NO